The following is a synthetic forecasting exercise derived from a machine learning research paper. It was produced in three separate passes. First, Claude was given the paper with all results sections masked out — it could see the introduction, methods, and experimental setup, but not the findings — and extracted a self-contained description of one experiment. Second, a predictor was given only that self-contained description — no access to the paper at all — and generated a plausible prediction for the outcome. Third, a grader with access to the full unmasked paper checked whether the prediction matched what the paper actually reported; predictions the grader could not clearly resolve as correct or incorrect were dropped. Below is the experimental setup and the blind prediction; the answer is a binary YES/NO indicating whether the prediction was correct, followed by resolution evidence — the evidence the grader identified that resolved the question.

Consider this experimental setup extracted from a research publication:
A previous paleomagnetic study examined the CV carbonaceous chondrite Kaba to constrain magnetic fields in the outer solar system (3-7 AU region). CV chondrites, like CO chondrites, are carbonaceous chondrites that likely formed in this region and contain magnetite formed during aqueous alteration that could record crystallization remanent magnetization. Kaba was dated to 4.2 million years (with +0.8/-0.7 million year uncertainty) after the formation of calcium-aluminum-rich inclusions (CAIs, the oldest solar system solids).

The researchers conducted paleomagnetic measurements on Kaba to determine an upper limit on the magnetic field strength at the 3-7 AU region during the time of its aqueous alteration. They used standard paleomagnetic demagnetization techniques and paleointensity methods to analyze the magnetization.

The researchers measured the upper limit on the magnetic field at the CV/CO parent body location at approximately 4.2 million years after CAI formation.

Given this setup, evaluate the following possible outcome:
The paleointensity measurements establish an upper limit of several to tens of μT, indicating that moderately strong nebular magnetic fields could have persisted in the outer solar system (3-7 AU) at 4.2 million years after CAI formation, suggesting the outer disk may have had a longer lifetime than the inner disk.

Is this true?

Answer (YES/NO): NO